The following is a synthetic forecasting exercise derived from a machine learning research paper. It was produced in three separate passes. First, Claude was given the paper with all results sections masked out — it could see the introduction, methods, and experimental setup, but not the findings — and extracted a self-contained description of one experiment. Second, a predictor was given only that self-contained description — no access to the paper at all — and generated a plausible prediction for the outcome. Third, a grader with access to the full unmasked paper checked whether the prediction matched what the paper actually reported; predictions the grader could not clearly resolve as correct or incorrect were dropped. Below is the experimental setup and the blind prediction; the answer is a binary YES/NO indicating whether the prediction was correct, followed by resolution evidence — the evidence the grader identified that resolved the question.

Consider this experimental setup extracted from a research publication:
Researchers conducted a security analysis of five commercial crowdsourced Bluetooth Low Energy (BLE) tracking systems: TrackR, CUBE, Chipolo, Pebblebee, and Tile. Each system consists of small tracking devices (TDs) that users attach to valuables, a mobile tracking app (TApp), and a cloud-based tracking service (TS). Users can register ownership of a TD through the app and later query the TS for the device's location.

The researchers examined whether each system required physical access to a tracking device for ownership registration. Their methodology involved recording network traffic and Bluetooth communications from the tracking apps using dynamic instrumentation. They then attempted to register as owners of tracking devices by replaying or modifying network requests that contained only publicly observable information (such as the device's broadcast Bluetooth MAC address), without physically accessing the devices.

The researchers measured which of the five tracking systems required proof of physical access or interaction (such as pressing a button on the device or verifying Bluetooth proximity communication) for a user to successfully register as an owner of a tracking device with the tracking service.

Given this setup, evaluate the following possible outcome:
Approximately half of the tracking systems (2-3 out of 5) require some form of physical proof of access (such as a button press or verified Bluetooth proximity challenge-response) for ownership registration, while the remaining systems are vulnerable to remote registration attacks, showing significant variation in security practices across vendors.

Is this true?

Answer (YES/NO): NO